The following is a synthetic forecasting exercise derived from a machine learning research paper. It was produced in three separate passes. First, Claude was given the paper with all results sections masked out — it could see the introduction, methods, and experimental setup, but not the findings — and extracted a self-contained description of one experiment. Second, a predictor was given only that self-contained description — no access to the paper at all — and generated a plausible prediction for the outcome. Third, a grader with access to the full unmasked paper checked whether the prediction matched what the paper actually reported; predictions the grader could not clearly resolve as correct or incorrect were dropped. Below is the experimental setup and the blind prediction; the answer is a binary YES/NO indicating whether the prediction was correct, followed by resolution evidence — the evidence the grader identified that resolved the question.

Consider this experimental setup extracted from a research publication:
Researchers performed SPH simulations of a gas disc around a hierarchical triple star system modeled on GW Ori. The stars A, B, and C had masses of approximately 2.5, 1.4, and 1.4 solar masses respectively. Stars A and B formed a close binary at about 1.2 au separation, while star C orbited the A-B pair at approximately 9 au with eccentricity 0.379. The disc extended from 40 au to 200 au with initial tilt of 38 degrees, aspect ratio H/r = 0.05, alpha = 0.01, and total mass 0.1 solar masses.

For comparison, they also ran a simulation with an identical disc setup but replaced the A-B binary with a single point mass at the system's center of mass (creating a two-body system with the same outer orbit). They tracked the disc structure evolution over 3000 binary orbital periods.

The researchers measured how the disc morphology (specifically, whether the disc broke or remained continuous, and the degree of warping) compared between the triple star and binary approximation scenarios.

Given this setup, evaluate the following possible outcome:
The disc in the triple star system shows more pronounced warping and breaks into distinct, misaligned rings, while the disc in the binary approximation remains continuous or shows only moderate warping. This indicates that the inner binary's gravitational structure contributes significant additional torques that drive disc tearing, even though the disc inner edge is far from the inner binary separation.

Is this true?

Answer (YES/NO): NO